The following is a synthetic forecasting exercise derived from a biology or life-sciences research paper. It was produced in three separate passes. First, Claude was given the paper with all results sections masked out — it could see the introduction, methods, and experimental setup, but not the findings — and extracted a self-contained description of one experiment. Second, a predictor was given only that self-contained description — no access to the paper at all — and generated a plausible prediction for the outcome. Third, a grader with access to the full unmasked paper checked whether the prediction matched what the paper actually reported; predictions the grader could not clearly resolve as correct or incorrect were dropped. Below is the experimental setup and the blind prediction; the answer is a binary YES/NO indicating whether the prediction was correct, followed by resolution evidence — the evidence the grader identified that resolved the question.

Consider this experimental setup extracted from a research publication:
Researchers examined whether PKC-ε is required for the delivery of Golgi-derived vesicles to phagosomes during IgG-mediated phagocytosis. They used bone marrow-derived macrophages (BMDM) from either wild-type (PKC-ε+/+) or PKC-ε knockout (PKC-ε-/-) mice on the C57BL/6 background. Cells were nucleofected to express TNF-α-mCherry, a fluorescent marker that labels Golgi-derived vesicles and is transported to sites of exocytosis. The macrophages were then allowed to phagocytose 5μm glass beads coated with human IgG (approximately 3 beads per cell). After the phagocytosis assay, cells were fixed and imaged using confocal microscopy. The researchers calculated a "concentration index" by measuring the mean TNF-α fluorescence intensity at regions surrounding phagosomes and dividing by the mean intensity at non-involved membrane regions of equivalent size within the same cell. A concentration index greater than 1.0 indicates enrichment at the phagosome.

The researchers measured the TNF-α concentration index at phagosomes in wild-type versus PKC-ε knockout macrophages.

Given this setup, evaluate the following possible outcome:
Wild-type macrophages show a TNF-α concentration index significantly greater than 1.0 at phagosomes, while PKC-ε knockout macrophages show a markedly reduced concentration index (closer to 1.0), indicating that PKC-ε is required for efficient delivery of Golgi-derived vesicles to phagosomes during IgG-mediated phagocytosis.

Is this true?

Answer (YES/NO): YES